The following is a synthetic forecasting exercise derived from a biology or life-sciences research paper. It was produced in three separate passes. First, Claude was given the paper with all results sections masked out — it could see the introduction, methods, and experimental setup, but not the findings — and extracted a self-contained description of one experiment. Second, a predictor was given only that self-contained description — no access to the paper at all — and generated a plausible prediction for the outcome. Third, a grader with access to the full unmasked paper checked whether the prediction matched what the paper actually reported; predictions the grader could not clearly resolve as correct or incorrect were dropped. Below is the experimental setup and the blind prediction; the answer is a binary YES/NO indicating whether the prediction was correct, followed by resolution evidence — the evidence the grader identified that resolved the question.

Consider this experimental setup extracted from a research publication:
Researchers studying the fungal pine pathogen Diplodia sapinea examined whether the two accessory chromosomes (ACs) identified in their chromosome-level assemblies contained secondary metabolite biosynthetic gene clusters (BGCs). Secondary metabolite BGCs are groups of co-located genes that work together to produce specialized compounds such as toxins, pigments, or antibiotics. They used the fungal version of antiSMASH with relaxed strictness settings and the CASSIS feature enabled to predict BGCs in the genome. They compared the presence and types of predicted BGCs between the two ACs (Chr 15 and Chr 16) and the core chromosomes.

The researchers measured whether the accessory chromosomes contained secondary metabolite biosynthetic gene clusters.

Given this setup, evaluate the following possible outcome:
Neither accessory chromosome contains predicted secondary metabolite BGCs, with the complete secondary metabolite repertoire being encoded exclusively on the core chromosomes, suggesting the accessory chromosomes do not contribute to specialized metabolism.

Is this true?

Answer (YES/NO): NO